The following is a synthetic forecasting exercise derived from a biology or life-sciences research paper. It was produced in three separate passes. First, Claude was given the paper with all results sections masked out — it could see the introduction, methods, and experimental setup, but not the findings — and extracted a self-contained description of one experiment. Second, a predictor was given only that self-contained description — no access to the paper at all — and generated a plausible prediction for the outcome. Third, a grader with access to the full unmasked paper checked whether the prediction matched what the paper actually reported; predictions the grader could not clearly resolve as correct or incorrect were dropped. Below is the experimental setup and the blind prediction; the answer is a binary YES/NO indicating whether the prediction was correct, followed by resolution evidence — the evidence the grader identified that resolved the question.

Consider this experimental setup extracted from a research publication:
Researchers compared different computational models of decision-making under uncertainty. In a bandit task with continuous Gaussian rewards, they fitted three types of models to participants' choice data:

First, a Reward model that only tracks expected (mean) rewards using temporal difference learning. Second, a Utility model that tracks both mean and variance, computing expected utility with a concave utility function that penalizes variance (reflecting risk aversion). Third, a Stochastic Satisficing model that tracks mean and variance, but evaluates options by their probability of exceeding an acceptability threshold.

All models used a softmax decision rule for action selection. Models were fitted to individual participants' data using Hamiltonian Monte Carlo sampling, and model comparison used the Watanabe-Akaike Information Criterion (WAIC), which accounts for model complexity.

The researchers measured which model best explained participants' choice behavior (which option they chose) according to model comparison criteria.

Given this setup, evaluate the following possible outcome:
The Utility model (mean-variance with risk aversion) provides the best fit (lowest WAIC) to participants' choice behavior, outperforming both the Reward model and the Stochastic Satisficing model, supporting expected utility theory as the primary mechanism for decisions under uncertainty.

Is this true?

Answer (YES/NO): NO